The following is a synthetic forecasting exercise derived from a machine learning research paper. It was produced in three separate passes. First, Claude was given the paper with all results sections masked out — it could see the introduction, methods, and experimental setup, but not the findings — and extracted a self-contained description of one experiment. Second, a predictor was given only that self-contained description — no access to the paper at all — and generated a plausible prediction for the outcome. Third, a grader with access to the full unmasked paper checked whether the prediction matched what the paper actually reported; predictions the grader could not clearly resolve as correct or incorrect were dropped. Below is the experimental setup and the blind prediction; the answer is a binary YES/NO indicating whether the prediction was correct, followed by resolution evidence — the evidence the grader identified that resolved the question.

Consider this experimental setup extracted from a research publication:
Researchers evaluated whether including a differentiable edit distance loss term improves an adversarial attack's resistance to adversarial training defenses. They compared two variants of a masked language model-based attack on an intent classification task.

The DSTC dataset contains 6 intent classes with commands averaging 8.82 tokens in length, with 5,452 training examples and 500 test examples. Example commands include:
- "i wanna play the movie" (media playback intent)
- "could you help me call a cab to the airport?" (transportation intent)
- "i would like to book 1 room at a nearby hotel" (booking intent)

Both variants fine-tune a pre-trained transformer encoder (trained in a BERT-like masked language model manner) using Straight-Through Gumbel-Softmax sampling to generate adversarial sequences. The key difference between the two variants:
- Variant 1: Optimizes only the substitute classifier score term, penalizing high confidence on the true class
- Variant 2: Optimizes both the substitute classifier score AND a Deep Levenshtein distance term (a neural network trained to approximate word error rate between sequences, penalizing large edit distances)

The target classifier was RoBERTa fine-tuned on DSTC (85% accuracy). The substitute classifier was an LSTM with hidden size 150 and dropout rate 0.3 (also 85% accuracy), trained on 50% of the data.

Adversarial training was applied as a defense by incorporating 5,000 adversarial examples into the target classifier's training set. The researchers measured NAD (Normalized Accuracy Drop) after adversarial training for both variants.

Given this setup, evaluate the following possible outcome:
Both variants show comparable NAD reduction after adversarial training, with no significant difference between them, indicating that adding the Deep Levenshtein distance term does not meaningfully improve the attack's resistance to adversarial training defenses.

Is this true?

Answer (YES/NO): NO